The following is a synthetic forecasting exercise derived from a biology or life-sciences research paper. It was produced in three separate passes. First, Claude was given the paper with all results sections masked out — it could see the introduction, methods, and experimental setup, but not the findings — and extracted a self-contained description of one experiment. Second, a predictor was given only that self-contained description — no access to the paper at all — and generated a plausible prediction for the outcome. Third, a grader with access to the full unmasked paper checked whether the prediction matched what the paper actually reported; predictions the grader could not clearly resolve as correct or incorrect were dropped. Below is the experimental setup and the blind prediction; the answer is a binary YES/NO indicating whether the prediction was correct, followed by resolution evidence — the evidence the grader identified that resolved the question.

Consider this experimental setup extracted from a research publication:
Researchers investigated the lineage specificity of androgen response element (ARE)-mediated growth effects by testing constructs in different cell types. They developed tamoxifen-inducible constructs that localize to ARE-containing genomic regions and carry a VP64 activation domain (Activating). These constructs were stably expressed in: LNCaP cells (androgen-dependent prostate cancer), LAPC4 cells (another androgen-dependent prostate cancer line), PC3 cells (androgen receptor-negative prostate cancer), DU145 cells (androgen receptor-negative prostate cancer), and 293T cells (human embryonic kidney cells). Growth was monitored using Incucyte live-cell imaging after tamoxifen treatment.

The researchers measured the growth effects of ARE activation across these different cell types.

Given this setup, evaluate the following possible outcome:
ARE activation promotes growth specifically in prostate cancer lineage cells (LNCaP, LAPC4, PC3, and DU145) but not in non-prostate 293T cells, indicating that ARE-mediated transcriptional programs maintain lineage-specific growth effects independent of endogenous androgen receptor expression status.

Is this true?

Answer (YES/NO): NO